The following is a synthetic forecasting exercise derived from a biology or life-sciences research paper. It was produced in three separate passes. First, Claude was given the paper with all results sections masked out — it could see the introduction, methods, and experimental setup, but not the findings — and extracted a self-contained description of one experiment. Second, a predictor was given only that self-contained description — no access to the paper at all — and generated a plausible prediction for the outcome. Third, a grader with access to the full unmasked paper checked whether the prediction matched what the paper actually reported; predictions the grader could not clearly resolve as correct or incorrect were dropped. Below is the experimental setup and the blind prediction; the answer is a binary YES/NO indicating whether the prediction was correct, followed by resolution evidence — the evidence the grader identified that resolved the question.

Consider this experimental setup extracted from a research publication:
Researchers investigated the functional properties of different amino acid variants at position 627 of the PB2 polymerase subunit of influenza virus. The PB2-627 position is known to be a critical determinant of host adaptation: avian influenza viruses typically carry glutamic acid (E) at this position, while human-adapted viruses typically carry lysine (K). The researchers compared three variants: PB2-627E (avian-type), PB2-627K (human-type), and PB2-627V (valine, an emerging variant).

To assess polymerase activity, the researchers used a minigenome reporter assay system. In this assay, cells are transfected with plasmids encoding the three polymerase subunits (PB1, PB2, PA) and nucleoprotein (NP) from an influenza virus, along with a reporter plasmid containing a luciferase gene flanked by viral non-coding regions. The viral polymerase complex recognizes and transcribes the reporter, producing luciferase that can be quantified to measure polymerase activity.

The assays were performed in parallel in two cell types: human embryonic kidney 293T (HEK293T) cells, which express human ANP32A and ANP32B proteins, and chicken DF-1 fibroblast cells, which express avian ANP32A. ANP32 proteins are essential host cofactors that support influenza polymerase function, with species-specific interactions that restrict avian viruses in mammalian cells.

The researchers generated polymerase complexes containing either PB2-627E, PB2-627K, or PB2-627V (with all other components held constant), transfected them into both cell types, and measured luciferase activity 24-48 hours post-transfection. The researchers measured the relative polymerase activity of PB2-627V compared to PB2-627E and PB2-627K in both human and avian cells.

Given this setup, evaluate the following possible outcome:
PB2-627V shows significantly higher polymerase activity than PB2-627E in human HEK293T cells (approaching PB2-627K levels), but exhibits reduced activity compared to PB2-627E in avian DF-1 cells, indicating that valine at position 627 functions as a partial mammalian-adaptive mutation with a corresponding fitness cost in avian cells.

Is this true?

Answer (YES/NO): NO